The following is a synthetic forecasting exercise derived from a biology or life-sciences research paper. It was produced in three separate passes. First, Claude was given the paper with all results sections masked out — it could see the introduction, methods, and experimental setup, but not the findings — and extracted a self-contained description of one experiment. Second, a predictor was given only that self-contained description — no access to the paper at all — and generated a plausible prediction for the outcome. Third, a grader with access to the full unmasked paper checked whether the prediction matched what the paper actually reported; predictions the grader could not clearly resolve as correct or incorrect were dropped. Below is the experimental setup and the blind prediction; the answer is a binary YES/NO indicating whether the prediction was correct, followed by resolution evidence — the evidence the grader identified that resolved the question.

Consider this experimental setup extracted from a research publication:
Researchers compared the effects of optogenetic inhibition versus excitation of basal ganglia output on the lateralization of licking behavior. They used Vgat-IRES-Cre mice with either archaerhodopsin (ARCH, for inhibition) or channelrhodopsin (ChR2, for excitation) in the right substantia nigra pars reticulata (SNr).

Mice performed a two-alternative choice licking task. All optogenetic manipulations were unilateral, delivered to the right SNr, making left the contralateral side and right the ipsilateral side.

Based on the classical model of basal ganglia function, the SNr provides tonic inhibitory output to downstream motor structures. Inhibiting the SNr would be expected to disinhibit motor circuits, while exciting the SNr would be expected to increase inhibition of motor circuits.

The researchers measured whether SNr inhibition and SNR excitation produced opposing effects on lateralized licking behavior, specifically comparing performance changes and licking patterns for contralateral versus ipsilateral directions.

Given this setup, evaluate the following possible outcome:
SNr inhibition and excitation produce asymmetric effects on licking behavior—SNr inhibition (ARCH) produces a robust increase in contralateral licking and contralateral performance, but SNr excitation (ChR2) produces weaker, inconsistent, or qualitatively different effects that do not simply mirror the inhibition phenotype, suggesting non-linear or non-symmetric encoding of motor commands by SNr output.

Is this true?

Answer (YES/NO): YES